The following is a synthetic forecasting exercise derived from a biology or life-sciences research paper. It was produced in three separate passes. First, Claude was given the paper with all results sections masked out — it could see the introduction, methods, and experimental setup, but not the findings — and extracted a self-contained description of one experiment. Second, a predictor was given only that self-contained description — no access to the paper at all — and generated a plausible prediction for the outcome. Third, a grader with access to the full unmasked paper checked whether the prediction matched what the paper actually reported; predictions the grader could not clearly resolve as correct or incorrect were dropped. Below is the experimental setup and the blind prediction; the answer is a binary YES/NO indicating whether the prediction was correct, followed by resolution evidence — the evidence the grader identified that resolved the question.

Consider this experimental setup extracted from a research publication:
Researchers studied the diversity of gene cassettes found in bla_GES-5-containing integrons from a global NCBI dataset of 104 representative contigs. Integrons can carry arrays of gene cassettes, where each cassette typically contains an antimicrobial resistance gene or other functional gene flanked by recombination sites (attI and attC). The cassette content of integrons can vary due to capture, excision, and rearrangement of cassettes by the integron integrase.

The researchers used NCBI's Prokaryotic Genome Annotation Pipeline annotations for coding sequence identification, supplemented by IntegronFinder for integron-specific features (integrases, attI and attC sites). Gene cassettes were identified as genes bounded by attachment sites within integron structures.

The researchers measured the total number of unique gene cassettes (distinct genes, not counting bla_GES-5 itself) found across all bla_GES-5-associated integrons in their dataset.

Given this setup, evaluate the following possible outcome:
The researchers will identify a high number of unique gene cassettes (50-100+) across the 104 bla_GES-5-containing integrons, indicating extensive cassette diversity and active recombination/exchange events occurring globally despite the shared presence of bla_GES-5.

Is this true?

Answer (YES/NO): NO